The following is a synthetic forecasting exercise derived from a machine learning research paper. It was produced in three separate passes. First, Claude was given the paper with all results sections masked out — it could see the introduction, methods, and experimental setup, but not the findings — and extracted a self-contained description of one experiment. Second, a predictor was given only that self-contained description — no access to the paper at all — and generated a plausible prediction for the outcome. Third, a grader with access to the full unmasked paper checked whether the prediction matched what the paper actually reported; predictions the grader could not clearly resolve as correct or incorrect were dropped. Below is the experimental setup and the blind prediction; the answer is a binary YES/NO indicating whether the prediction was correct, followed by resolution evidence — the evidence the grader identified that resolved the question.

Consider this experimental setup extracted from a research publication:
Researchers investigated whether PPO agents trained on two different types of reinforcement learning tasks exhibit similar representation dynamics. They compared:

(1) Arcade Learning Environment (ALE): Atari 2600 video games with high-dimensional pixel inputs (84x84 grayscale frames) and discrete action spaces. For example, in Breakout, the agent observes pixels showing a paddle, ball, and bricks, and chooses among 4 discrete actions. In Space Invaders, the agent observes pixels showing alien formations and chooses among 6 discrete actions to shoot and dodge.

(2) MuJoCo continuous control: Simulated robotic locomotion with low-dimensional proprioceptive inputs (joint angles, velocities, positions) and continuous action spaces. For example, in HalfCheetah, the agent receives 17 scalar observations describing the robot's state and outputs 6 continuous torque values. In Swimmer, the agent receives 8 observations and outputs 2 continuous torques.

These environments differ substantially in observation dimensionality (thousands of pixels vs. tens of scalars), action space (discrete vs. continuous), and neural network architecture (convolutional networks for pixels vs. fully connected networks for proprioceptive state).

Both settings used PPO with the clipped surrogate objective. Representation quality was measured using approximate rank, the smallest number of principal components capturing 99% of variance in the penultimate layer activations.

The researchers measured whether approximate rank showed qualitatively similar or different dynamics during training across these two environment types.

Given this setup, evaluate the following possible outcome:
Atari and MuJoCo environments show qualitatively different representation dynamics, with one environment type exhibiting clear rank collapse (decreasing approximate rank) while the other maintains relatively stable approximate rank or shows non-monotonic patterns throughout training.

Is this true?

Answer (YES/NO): NO